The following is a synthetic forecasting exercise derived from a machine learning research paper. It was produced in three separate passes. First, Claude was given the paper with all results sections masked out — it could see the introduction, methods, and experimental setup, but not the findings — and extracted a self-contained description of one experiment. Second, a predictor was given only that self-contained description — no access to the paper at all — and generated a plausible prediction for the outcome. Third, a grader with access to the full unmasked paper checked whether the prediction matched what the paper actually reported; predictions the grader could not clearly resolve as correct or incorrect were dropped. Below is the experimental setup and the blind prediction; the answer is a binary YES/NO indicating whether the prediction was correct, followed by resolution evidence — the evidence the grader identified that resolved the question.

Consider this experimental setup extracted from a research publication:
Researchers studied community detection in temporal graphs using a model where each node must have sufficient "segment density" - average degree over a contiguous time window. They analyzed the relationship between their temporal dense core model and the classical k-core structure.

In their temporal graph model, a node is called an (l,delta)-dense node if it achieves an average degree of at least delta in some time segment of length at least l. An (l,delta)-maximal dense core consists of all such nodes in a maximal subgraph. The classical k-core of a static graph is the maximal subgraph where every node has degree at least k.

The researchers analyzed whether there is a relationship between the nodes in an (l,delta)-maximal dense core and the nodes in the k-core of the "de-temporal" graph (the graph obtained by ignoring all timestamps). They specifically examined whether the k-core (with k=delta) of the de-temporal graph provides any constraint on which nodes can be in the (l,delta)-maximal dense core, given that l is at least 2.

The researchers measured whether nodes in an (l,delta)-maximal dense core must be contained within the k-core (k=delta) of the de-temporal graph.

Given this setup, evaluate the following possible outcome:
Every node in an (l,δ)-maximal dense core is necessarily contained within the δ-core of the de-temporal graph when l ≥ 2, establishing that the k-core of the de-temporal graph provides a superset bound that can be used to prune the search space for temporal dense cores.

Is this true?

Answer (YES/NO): YES